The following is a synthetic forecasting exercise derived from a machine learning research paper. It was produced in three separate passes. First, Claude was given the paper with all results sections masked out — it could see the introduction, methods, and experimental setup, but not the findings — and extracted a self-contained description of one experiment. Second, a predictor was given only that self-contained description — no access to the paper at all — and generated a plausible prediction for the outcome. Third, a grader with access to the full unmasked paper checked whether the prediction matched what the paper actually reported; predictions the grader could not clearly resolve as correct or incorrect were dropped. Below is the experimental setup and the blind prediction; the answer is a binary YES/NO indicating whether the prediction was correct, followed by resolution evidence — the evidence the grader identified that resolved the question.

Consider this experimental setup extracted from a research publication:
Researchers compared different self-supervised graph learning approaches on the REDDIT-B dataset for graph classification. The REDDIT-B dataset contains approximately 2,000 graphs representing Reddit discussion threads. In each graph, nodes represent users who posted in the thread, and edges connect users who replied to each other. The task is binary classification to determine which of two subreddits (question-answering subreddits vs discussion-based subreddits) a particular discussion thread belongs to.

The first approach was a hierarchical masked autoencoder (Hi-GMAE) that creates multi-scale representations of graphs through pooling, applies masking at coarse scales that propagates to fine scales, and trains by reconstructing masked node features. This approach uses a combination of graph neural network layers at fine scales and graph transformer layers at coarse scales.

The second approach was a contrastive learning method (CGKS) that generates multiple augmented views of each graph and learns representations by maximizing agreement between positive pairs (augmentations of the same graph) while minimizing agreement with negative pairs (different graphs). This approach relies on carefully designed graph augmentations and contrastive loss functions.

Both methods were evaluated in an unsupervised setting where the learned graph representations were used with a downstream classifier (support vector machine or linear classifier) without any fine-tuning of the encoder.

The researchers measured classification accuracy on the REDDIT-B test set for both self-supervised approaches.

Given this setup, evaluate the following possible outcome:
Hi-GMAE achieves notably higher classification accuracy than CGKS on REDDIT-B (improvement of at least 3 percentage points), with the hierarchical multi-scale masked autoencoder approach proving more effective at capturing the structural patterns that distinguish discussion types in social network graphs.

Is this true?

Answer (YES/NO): NO